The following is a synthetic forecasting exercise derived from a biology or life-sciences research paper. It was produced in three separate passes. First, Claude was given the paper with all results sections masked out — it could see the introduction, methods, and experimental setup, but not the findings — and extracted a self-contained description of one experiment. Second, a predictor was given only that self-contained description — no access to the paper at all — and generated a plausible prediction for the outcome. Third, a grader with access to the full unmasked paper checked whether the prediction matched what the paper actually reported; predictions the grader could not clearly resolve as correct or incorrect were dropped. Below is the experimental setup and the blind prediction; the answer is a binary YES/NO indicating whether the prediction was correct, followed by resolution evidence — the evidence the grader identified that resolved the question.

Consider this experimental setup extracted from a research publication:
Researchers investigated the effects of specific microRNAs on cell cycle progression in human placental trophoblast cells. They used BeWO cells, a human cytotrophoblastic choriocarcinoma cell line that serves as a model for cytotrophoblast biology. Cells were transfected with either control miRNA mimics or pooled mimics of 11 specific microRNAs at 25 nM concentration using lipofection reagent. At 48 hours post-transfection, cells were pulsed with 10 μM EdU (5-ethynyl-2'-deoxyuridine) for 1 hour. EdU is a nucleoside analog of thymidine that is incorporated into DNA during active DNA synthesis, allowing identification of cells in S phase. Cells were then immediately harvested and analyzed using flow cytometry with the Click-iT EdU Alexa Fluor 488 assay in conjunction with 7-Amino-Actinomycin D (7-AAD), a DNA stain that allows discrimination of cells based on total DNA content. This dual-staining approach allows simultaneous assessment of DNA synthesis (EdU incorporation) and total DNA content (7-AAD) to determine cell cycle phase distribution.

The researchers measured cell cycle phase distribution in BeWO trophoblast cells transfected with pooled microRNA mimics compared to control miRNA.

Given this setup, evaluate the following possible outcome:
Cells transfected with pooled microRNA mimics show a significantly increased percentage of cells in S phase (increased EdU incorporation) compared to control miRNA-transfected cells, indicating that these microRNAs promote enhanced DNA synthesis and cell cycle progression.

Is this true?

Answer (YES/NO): NO